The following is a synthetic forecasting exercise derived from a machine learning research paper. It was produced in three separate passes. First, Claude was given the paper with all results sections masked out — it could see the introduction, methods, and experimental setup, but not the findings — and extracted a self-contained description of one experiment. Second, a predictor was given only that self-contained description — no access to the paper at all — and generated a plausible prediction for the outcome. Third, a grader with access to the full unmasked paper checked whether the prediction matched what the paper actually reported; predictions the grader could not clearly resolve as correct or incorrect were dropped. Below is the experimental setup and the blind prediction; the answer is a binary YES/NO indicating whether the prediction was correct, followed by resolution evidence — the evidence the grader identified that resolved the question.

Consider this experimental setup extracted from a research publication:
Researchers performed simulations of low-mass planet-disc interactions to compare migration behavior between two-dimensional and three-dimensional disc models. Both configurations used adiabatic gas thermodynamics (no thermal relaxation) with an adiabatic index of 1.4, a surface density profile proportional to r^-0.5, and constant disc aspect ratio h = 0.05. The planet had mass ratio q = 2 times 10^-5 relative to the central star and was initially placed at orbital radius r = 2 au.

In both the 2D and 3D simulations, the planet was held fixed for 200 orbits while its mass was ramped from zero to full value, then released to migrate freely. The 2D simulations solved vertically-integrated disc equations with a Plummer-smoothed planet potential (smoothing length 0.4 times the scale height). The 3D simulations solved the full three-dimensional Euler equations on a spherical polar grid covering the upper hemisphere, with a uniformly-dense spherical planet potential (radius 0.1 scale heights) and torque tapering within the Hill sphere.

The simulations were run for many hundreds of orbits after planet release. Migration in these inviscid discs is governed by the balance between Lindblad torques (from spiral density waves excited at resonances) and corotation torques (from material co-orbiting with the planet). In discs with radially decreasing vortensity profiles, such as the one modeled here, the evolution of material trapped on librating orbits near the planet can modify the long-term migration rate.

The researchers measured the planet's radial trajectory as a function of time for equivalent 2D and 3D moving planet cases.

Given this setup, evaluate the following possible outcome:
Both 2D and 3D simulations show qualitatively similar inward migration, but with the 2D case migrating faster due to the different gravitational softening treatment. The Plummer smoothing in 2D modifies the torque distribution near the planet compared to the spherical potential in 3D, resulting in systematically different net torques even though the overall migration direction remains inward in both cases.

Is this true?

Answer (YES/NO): NO